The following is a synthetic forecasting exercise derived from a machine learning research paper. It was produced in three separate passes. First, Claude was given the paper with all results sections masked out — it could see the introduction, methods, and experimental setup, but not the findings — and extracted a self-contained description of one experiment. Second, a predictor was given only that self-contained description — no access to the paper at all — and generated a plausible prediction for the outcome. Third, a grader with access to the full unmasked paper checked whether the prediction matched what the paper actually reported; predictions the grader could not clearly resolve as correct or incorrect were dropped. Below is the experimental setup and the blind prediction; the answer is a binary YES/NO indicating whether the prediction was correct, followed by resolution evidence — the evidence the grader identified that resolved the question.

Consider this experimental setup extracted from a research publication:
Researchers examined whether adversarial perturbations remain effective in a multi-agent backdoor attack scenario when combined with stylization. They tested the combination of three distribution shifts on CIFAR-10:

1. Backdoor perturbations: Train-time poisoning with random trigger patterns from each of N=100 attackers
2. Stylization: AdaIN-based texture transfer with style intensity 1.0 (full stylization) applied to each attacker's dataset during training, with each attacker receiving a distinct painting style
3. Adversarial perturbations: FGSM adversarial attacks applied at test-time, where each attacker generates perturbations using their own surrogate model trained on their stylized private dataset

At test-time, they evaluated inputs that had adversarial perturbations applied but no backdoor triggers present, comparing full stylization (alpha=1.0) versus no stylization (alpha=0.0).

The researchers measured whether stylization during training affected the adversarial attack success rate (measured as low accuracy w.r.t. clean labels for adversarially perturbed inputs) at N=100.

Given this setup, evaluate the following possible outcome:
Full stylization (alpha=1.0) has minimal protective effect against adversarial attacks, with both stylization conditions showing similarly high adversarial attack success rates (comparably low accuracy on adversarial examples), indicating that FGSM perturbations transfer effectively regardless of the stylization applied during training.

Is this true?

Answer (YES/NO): YES